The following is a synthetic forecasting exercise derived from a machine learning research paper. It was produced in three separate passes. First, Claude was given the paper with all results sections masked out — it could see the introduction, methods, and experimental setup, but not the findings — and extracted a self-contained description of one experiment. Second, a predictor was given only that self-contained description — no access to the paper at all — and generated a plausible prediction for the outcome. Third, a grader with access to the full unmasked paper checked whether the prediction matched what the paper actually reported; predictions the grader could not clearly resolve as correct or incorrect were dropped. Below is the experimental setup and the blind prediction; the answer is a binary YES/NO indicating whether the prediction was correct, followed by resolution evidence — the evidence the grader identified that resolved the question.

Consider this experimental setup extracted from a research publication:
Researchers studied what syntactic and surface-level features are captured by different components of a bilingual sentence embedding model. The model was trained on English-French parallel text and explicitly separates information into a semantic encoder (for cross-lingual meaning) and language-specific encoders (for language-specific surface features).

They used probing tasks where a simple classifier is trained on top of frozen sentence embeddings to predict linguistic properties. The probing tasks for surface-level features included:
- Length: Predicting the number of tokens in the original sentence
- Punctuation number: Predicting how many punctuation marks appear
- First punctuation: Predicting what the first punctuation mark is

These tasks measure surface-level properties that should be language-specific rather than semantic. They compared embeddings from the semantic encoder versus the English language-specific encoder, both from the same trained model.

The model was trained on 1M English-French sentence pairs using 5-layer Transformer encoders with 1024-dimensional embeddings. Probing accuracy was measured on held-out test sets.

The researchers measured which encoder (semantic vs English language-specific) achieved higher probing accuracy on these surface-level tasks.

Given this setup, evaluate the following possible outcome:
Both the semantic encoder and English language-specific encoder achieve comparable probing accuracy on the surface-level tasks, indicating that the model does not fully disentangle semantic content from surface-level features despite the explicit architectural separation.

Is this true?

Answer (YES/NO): NO